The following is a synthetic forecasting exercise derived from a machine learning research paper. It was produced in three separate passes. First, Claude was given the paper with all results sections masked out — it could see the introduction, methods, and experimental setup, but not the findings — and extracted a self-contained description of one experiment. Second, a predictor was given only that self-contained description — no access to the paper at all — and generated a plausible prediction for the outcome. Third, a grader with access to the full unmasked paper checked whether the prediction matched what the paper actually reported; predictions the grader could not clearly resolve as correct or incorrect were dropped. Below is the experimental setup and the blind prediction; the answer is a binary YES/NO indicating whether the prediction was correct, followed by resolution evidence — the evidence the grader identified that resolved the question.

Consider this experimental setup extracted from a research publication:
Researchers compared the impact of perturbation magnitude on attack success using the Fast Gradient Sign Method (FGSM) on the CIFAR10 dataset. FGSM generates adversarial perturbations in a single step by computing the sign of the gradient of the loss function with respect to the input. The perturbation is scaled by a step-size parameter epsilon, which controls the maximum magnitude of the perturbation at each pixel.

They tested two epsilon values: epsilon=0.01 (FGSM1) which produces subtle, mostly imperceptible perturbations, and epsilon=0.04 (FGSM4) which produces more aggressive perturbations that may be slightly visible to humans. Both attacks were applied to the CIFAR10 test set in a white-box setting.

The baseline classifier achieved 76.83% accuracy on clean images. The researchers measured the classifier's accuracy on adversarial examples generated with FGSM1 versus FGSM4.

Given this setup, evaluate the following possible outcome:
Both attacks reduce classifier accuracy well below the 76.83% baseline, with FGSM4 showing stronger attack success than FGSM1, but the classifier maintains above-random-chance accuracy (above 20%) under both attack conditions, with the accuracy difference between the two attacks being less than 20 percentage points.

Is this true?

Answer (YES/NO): NO